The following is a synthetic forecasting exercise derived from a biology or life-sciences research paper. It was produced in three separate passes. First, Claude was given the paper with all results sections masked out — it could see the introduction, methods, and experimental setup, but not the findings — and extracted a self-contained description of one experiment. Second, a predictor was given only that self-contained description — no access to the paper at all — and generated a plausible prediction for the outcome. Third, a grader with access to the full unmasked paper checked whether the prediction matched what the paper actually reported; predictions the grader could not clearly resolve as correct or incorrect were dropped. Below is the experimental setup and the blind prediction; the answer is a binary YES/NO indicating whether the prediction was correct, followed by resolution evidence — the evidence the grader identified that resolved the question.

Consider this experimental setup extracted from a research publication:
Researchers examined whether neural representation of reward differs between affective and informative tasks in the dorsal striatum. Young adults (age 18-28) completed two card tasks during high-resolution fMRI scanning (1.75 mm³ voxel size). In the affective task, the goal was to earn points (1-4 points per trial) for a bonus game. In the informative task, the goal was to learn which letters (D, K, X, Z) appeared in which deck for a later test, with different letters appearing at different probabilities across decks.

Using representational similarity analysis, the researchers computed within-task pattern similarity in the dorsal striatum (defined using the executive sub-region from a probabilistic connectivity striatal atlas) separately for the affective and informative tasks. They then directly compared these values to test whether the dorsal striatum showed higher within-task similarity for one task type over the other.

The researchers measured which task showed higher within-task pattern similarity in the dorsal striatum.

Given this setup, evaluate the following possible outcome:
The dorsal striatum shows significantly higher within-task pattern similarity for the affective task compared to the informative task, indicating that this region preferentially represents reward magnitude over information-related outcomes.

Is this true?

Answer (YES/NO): YES